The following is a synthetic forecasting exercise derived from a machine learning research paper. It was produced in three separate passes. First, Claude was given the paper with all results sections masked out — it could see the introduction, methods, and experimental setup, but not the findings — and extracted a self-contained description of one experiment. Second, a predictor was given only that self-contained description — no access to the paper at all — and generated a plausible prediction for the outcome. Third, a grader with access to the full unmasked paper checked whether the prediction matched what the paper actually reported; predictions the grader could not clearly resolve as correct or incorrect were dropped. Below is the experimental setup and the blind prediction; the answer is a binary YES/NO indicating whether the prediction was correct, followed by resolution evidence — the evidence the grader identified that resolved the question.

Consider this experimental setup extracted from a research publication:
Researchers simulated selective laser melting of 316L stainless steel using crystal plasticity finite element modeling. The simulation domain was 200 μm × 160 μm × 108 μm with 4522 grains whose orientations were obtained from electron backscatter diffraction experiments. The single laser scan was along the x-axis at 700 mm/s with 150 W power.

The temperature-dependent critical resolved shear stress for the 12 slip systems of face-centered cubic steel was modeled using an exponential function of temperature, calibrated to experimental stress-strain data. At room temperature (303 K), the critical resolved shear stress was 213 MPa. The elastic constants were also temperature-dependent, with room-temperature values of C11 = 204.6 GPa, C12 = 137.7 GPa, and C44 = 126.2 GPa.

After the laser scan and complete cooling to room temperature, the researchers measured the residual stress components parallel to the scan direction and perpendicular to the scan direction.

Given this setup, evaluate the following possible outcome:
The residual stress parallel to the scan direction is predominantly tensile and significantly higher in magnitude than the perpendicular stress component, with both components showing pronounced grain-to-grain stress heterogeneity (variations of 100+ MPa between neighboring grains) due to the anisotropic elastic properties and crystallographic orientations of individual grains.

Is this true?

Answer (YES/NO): NO